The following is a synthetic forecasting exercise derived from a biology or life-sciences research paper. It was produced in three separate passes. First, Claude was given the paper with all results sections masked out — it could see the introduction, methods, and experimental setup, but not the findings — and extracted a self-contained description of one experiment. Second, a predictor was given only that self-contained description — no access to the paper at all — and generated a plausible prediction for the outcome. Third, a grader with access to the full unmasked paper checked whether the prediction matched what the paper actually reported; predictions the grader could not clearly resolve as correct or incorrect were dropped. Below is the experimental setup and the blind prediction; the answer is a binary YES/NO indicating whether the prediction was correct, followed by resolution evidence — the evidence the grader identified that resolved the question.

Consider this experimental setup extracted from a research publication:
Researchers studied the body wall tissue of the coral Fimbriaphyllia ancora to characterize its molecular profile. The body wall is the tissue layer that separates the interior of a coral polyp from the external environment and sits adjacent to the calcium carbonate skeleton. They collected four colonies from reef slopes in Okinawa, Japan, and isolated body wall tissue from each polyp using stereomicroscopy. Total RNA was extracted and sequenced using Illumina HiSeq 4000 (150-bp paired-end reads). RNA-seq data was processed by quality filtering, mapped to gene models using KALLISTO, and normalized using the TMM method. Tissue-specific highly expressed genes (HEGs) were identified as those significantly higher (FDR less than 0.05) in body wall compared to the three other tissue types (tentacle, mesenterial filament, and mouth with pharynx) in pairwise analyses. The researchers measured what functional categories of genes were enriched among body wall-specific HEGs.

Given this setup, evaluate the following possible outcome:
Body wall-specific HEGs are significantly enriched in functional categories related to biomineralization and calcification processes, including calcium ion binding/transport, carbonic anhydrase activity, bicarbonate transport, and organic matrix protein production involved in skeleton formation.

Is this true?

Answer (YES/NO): NO